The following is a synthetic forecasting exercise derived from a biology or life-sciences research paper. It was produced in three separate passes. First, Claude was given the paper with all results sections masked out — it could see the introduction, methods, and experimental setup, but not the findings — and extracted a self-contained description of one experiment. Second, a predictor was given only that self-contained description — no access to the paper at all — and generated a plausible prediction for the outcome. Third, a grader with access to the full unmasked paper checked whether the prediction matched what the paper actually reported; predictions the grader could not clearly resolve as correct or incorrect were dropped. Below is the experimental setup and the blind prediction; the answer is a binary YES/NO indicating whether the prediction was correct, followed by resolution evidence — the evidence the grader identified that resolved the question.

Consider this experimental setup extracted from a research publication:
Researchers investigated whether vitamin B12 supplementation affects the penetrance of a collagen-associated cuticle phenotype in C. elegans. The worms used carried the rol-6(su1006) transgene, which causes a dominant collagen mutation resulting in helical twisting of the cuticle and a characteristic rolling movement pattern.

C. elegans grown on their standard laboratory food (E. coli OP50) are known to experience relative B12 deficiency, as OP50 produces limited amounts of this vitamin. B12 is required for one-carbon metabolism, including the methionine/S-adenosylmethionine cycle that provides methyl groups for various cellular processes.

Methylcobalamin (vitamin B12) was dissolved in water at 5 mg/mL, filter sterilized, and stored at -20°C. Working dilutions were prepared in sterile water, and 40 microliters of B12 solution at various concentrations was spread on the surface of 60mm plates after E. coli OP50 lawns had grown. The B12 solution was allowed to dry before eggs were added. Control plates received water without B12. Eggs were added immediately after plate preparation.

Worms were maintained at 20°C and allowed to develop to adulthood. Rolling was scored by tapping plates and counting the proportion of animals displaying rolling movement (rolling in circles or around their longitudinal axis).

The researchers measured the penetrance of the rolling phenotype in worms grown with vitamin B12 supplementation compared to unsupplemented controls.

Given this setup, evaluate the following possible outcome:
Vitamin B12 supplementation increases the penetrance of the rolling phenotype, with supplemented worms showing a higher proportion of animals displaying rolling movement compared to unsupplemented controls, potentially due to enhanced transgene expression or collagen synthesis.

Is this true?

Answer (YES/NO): NO